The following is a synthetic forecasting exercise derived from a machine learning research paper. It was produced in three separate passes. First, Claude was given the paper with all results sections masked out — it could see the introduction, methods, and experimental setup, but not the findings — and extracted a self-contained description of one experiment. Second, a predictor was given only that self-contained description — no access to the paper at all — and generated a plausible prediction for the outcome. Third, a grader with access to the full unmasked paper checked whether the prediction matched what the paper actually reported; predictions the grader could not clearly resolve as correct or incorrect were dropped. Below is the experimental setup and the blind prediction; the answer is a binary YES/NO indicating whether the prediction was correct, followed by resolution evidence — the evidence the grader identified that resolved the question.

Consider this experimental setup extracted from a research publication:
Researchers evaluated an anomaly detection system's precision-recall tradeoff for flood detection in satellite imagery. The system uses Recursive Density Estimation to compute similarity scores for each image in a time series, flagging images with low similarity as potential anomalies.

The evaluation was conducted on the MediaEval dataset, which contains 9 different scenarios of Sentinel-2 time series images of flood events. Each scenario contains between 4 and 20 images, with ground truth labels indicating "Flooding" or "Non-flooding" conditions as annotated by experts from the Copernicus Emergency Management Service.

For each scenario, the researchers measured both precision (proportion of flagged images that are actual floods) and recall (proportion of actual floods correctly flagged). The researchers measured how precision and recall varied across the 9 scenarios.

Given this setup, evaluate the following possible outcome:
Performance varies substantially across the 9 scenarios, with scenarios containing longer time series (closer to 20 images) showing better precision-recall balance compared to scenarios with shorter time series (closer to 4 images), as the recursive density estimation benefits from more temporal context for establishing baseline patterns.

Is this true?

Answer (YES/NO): NO